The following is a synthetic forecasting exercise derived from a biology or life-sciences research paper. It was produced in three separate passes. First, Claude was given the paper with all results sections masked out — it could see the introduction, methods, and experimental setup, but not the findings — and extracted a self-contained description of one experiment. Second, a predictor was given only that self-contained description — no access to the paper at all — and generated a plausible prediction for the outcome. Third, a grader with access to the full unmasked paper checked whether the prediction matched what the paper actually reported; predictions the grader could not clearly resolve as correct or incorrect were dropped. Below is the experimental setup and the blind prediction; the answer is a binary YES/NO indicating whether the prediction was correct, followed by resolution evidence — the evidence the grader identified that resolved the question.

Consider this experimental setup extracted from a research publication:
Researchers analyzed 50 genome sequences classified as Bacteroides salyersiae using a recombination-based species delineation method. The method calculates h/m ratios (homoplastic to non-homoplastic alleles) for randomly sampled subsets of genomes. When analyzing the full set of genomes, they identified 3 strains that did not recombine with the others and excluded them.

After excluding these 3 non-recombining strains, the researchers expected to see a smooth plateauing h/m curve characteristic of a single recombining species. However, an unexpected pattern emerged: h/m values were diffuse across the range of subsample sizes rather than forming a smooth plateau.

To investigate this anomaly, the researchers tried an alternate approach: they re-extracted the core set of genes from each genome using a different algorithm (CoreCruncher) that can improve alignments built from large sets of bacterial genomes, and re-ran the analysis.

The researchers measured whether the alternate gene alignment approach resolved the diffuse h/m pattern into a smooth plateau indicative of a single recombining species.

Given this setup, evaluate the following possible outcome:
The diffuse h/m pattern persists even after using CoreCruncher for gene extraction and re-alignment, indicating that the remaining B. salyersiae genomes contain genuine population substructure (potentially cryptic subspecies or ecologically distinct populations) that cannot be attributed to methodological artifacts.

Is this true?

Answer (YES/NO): NO